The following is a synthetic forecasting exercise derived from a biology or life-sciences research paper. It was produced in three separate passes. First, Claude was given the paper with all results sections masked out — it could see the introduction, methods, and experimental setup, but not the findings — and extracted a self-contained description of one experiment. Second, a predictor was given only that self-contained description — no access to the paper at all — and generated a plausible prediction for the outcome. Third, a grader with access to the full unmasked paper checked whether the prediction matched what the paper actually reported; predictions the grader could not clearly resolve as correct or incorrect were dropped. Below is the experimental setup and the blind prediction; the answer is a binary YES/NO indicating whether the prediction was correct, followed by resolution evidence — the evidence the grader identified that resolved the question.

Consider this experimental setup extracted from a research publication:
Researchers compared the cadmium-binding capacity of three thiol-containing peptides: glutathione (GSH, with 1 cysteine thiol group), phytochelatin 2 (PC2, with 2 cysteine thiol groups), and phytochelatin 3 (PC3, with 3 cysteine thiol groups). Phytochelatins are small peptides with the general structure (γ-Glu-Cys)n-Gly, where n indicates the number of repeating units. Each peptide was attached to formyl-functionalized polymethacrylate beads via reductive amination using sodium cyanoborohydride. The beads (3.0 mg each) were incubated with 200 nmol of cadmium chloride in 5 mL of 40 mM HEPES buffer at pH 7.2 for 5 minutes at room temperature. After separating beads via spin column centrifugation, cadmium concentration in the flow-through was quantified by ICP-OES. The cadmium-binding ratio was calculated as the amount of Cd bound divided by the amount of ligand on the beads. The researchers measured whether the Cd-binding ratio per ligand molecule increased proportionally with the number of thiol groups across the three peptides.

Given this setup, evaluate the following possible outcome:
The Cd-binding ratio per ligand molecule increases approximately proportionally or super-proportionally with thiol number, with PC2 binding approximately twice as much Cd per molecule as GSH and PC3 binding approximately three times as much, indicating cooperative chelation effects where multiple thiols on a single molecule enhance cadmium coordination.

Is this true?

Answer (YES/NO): YES